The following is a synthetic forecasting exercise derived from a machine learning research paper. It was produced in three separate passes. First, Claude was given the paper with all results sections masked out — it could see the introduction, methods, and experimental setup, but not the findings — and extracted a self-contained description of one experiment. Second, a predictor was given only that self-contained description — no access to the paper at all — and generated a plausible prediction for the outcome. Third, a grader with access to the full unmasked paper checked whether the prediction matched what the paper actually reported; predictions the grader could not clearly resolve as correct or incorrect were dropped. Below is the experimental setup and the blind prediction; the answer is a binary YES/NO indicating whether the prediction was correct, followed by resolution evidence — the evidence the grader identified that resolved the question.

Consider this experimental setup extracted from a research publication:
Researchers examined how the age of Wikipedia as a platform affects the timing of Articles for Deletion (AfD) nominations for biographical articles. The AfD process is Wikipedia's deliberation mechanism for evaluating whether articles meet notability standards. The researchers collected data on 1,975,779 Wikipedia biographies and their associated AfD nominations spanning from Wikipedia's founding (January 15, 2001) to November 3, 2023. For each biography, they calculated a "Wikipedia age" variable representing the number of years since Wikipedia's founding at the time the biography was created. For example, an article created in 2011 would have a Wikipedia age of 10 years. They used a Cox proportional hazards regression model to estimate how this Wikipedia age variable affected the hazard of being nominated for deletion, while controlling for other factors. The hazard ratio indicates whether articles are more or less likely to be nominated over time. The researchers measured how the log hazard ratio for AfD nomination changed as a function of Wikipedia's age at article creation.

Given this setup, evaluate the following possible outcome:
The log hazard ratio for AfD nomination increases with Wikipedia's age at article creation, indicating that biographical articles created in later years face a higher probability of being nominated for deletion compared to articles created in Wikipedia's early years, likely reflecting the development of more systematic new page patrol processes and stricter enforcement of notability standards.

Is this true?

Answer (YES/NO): NO